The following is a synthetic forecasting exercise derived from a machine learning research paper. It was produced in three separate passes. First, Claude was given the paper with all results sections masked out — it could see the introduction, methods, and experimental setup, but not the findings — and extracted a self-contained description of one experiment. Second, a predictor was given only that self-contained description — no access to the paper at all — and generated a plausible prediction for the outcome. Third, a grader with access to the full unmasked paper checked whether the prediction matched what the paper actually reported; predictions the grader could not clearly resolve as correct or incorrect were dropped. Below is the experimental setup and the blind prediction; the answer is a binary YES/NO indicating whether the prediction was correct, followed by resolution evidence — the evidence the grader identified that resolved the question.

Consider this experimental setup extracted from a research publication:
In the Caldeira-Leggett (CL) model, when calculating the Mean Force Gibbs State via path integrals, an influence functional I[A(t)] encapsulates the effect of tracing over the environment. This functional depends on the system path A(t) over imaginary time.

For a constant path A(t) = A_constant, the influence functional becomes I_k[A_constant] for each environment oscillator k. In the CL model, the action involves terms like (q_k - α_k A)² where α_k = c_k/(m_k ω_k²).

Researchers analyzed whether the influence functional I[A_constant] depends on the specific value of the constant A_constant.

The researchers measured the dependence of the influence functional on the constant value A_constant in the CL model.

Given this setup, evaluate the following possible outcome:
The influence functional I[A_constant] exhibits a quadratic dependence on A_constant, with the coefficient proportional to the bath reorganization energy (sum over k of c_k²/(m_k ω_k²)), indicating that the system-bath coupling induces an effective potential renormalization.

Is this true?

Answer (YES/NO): NO